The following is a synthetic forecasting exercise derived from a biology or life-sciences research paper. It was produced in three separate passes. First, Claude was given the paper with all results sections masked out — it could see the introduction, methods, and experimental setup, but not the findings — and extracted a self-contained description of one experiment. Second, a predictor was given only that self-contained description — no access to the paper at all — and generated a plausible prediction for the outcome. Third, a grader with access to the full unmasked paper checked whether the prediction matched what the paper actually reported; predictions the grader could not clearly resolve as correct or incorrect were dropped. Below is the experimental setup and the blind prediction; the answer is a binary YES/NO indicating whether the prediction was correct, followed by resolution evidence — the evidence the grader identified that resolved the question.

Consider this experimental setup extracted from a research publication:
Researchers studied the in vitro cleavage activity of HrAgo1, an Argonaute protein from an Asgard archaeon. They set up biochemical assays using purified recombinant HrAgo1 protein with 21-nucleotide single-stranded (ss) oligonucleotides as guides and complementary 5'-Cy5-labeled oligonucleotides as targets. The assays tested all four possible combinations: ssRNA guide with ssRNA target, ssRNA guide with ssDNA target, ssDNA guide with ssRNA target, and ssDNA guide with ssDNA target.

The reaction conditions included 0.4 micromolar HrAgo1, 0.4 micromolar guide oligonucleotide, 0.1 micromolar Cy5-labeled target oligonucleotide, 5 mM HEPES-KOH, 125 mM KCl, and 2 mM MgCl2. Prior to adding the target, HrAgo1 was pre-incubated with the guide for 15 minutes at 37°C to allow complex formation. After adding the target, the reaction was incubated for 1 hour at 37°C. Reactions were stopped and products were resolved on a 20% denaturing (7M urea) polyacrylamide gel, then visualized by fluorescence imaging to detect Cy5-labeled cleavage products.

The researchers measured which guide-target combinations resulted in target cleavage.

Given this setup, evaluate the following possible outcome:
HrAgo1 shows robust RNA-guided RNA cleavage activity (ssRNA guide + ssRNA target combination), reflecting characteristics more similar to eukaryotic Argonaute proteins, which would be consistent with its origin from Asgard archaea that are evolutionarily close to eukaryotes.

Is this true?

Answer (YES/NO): YES